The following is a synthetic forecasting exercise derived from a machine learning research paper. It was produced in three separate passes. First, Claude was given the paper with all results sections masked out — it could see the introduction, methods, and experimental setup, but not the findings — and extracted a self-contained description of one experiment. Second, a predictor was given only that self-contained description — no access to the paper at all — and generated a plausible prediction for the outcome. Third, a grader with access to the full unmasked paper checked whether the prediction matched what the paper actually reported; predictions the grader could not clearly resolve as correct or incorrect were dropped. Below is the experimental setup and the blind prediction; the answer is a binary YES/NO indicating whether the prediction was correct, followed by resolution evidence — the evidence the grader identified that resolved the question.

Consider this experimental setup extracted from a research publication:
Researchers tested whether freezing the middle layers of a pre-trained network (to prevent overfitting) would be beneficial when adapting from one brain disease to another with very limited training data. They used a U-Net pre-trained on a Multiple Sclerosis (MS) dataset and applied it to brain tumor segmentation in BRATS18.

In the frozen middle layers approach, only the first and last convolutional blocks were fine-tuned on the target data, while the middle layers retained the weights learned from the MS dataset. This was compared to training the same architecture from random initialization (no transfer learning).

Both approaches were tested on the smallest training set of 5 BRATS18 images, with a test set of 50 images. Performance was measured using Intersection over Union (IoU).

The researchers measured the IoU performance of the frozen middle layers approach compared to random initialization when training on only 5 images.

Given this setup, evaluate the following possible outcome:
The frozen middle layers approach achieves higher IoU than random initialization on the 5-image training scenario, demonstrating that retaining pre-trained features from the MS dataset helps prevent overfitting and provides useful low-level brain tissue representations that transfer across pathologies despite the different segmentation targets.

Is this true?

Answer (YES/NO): NO